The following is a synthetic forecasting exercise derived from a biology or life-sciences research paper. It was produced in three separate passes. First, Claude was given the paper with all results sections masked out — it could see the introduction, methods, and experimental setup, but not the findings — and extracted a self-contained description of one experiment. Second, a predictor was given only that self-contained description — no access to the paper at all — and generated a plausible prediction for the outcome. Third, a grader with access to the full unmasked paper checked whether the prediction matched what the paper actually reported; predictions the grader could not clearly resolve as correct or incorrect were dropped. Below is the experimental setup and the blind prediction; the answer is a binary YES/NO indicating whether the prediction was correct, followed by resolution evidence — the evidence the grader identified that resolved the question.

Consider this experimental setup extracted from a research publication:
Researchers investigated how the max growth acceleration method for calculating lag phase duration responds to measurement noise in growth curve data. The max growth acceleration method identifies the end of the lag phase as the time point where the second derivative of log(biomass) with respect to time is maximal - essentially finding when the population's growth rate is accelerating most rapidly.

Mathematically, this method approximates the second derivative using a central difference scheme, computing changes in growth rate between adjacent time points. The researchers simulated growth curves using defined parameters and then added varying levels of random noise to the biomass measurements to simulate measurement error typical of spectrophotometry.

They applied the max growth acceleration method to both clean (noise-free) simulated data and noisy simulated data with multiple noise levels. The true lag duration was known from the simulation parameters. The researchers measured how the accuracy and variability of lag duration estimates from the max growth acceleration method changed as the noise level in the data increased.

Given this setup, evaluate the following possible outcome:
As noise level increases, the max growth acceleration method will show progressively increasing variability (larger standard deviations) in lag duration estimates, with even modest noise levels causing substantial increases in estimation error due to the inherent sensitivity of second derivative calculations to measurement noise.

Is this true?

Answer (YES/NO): NO